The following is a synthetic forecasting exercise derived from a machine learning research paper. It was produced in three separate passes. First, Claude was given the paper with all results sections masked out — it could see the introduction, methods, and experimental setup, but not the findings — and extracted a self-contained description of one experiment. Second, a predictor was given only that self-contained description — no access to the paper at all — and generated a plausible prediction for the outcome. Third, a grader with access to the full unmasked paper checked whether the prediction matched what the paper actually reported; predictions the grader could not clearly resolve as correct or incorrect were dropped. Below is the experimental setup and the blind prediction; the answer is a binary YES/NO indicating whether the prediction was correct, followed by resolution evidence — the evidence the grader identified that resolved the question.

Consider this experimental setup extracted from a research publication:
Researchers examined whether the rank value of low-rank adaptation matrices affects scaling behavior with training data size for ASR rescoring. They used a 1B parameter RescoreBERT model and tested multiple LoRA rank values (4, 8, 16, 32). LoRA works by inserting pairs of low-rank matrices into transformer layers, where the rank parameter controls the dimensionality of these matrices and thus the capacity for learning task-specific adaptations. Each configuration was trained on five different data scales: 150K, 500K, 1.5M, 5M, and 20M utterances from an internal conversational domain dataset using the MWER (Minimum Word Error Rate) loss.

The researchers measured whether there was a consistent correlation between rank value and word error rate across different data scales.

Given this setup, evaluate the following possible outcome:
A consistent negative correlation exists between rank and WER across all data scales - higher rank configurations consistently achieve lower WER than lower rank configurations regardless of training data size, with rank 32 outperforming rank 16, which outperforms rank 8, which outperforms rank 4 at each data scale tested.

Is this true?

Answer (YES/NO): NO